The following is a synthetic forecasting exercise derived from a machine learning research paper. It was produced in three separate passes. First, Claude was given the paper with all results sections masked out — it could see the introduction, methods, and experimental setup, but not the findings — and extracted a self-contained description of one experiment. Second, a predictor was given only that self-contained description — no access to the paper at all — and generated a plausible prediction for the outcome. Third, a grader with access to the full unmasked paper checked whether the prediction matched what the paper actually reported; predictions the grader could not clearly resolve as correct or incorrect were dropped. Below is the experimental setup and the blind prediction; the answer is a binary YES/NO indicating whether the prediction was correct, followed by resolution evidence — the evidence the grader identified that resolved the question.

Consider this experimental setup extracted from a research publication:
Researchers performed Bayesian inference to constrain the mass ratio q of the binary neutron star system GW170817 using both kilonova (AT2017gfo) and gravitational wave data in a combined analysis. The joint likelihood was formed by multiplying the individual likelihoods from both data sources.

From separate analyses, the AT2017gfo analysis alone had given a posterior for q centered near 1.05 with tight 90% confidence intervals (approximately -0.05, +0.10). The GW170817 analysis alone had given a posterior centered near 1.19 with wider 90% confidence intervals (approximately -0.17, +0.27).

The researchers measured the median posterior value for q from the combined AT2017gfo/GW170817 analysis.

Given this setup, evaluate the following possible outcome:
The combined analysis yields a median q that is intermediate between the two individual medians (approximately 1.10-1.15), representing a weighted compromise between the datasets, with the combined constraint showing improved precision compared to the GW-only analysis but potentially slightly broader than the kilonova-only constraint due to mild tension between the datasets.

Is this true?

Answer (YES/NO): NO